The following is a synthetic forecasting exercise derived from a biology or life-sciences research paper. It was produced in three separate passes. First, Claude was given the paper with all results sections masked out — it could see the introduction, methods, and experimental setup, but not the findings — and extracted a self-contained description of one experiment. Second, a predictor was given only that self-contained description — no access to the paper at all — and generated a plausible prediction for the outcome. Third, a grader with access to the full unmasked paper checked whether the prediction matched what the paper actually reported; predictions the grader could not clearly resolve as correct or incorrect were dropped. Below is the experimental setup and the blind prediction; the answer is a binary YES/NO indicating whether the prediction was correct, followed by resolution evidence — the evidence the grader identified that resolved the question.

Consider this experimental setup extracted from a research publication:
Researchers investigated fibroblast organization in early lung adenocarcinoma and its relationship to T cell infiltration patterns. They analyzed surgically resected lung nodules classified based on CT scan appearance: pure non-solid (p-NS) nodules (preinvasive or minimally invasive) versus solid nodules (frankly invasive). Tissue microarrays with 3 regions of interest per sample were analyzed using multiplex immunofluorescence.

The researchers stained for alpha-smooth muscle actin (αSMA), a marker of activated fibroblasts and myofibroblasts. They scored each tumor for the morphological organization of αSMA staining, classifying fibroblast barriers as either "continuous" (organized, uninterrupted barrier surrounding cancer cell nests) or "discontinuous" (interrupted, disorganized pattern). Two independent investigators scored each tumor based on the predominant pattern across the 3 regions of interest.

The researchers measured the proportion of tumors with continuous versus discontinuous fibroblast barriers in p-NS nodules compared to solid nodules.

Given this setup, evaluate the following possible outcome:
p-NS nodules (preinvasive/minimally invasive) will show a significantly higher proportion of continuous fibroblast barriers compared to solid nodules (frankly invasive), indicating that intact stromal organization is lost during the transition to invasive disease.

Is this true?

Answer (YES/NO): YES